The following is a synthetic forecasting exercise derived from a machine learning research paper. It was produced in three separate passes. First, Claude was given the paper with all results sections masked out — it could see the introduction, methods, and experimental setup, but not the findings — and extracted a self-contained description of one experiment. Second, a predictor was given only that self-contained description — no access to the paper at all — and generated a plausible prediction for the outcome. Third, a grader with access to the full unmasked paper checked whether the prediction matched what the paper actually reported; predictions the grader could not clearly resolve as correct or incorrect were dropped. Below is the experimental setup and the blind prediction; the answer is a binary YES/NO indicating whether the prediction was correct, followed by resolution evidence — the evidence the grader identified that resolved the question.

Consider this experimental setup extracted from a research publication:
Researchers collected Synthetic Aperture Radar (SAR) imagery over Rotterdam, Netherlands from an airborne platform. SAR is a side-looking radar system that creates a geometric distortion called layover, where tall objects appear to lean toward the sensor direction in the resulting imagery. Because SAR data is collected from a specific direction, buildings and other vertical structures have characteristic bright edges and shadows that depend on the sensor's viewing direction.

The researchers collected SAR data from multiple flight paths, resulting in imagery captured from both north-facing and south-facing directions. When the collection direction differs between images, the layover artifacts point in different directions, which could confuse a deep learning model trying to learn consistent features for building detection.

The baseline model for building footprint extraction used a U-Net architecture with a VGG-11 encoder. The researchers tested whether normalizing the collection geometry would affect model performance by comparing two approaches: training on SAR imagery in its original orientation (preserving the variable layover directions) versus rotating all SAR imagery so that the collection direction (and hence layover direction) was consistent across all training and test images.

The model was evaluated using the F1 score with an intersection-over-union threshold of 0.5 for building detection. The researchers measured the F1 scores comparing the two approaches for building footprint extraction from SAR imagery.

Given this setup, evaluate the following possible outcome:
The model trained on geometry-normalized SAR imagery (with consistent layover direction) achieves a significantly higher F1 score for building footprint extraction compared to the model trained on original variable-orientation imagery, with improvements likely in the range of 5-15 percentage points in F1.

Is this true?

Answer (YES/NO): NO